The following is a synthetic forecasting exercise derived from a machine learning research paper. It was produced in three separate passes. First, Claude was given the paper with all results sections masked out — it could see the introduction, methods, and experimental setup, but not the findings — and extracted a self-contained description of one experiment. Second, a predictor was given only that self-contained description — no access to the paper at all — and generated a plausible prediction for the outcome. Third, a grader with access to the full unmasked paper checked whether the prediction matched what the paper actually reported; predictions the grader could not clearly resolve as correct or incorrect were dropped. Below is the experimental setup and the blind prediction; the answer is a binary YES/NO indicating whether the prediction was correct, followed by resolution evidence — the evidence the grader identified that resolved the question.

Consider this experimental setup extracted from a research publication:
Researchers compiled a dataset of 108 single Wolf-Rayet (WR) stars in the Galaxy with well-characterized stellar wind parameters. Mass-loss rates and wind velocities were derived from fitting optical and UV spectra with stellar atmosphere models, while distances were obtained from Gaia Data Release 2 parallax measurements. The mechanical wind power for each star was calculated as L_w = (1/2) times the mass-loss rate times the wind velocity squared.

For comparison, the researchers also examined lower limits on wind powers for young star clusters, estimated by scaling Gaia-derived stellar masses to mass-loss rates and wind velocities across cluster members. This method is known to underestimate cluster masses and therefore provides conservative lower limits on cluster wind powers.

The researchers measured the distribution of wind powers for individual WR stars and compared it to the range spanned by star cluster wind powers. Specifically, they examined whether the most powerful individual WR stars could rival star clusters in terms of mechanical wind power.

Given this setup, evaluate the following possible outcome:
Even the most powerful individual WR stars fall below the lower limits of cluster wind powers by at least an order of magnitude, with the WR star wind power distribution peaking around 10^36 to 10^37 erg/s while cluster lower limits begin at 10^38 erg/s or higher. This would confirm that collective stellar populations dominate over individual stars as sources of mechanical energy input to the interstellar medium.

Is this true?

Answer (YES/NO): NO